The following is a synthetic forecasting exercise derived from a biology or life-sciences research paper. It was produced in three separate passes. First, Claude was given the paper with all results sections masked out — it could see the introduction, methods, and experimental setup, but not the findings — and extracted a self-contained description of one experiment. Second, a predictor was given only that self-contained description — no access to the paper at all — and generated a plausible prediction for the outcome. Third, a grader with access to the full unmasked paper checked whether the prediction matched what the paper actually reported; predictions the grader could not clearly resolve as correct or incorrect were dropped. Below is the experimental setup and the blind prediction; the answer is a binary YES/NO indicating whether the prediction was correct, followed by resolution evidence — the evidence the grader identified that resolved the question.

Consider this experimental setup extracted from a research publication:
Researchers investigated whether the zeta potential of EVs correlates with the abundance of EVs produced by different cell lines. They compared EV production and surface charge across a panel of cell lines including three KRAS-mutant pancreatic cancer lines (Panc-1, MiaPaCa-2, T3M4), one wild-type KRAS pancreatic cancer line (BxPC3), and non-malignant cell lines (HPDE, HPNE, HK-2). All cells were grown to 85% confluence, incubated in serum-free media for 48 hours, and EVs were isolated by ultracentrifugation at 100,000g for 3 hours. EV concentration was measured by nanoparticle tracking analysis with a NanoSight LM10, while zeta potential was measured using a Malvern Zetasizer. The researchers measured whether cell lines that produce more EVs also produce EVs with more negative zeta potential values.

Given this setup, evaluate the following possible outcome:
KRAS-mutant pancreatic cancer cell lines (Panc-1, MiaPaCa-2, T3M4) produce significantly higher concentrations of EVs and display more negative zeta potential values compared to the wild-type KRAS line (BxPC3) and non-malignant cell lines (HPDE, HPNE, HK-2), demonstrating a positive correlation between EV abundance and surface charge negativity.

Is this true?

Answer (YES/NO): NO